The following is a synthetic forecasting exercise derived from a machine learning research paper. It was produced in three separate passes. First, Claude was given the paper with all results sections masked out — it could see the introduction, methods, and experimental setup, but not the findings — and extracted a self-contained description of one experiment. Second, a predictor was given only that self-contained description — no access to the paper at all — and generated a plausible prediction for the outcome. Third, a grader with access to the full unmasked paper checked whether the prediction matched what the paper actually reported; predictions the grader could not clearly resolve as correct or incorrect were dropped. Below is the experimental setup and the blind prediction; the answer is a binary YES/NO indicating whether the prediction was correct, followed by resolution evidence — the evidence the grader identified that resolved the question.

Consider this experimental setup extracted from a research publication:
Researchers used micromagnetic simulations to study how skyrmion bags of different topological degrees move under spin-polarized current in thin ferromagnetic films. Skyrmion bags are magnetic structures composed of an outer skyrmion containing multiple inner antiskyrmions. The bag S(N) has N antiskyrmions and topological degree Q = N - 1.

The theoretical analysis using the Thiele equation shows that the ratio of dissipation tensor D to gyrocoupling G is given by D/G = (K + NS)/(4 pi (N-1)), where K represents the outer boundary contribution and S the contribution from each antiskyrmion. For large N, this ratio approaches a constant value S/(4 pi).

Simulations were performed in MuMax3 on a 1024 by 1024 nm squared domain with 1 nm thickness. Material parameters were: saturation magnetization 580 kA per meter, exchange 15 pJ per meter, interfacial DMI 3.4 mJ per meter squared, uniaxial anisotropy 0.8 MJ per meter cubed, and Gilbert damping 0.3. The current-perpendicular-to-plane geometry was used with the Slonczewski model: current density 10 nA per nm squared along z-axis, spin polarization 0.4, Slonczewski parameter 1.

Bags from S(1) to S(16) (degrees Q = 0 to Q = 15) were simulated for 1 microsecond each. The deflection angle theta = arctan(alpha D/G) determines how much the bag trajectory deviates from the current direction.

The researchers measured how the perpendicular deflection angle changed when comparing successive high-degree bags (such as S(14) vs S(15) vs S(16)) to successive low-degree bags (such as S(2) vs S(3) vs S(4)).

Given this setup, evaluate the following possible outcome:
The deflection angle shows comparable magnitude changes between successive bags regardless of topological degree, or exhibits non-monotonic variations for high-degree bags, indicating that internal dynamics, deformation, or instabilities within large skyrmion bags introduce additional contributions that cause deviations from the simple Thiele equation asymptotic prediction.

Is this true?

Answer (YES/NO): NO